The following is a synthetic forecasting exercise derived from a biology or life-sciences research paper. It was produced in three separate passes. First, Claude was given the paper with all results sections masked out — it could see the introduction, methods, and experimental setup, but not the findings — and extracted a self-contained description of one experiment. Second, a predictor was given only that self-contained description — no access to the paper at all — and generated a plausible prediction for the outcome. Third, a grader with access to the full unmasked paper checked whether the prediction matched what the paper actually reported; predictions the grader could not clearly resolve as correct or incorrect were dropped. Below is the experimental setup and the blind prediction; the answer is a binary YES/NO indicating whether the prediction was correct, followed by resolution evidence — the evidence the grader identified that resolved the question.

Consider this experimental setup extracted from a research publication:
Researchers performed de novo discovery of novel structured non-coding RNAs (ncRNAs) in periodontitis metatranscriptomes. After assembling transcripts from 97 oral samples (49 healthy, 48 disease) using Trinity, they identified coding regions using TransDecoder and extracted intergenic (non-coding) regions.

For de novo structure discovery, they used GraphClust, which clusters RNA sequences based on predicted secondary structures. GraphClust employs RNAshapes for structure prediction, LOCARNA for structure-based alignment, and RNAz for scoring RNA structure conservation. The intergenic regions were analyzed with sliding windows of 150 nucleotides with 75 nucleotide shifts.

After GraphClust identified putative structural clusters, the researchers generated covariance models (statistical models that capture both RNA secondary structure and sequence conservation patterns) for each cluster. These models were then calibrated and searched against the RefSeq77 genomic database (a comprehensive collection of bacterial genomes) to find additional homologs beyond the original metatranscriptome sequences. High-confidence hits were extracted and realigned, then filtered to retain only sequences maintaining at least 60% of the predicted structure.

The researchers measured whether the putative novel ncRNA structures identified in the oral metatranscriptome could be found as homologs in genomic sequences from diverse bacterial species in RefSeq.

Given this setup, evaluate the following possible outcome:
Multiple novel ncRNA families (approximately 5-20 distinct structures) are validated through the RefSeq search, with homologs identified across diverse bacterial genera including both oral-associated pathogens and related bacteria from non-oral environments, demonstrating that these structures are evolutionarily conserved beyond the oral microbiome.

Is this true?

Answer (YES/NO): YES